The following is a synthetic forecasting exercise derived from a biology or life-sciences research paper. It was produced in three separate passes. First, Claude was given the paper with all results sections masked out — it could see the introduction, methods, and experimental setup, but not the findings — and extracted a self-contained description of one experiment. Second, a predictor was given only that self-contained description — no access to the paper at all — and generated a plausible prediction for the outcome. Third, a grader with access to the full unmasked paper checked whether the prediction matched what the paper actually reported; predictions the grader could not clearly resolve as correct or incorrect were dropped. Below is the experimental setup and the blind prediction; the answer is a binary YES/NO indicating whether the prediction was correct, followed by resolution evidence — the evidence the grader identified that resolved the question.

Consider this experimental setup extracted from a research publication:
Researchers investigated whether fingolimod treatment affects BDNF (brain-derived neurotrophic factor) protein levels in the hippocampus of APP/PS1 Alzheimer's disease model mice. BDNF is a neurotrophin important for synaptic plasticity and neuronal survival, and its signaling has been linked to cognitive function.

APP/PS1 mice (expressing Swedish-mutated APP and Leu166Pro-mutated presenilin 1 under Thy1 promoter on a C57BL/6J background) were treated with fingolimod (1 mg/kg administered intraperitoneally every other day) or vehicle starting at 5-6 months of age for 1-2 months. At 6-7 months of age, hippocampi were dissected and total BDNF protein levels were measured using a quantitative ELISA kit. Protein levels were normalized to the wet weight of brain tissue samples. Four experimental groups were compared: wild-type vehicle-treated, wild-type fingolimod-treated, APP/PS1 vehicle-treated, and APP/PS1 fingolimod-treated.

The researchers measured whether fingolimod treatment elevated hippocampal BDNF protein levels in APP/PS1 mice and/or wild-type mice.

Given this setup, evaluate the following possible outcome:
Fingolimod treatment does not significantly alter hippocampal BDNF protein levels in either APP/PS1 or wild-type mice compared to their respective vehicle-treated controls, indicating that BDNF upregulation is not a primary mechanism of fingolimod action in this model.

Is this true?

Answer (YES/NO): YES